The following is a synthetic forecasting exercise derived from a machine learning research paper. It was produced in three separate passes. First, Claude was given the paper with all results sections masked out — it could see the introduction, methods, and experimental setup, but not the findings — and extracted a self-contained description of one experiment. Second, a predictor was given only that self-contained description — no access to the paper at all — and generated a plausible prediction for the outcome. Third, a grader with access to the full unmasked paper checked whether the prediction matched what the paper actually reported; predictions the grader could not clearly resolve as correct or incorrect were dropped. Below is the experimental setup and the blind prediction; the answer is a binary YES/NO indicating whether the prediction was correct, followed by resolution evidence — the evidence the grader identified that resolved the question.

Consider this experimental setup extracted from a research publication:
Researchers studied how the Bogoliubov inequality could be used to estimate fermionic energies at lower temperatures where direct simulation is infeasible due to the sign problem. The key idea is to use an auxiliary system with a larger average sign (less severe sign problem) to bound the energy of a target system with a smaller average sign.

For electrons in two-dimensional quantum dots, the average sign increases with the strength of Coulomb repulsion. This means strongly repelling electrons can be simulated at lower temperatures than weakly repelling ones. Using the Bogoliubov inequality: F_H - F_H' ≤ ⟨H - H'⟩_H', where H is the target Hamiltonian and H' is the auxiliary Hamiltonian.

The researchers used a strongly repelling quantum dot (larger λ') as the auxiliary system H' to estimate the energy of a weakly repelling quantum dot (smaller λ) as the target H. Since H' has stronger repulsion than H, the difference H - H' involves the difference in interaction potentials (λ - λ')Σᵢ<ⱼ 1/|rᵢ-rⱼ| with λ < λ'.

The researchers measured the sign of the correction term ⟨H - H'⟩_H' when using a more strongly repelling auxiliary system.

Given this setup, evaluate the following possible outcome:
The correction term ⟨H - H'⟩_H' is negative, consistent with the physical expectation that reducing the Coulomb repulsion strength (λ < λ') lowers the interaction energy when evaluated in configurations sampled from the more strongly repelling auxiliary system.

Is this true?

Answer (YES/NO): YES